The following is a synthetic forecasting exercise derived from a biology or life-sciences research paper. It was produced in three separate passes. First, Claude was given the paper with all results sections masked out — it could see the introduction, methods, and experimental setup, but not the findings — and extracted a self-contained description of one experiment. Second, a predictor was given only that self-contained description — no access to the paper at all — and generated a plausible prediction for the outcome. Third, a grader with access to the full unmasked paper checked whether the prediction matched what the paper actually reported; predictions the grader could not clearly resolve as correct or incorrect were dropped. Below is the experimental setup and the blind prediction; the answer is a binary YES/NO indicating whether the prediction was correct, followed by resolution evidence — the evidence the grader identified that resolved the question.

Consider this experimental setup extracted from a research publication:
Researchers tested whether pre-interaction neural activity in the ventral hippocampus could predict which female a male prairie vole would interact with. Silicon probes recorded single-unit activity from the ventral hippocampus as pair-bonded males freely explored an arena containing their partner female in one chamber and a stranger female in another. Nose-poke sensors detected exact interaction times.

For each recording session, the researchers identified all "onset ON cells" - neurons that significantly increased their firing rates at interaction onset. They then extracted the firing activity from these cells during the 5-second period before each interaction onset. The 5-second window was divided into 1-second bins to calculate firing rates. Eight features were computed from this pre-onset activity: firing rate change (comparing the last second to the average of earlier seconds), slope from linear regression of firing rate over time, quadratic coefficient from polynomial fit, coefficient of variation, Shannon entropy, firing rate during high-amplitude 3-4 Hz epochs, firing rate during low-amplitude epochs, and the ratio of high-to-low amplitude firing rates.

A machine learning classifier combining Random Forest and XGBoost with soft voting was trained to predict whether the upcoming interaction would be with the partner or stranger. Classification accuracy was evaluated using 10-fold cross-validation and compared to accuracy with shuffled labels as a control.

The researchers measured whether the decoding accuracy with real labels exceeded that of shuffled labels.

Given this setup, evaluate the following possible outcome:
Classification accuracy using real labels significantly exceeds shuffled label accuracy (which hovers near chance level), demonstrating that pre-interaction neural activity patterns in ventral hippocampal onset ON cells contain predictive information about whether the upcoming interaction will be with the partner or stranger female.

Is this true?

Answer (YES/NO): YES